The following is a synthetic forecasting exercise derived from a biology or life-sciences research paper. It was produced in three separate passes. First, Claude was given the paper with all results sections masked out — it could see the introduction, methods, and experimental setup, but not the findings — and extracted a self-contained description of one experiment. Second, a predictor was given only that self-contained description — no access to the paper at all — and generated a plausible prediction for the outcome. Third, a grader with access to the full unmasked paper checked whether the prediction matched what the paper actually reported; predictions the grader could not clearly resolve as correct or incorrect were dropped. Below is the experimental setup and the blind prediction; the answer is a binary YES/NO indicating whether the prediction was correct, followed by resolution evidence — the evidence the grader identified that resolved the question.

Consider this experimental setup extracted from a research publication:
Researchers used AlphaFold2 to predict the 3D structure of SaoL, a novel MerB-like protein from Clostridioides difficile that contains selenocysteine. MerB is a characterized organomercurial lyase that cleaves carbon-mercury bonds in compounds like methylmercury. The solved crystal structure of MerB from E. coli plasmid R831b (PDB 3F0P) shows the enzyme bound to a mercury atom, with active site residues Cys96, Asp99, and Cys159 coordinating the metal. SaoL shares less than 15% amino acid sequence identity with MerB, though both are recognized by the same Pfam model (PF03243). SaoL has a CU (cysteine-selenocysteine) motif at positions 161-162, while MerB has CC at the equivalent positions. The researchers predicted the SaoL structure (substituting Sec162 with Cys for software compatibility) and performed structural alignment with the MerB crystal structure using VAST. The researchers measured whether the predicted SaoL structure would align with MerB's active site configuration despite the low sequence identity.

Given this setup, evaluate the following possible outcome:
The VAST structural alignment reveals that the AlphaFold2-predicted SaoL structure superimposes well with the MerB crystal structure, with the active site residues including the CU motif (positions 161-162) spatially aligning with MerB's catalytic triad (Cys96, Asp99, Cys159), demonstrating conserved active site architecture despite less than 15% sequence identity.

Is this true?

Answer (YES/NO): YES